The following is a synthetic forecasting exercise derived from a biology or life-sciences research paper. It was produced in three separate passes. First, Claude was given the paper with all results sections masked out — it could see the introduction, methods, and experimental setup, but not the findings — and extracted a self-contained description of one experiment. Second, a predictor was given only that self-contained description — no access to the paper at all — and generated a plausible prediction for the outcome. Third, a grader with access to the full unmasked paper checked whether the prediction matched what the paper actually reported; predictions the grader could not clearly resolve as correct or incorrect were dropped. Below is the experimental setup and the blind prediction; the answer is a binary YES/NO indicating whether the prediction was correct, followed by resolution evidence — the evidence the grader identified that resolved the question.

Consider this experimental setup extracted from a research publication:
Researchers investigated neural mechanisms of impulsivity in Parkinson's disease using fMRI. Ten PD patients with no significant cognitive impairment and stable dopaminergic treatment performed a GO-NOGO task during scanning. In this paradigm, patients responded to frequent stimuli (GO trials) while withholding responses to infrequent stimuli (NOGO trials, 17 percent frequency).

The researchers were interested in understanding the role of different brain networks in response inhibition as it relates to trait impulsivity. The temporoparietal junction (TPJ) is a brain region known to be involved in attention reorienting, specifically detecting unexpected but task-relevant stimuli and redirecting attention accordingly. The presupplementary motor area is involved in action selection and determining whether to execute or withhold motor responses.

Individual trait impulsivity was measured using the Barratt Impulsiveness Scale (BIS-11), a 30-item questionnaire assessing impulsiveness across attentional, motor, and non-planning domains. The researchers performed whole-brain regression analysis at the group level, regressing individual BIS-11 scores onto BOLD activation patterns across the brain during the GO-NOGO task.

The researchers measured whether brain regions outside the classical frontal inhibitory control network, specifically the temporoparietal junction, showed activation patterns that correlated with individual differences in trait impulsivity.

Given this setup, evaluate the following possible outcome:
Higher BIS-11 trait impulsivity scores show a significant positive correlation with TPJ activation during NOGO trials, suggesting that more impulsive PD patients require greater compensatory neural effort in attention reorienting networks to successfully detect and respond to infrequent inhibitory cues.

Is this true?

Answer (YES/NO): YES